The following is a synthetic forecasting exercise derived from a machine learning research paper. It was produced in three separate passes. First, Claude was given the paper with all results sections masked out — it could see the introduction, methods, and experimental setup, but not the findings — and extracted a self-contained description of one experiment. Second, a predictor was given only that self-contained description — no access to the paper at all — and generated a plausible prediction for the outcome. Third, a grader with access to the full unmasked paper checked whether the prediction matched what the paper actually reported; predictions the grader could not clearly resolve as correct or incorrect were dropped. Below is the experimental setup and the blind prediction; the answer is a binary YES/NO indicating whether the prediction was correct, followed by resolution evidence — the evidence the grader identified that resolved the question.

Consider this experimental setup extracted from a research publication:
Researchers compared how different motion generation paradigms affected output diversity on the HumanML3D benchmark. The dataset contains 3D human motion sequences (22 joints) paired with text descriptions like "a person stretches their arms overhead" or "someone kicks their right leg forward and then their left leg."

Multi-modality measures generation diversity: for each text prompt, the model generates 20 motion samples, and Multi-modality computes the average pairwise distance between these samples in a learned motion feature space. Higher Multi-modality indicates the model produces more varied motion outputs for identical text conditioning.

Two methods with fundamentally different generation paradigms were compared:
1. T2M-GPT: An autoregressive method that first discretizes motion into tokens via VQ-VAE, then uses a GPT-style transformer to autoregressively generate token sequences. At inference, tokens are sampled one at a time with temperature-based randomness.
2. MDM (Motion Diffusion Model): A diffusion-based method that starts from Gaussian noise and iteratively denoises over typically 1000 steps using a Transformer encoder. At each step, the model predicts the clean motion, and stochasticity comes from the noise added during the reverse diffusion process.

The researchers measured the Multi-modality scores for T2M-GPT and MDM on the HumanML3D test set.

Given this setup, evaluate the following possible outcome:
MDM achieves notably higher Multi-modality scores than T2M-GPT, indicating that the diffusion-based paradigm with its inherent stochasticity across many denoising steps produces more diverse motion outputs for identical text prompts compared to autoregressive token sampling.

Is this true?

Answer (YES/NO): YES